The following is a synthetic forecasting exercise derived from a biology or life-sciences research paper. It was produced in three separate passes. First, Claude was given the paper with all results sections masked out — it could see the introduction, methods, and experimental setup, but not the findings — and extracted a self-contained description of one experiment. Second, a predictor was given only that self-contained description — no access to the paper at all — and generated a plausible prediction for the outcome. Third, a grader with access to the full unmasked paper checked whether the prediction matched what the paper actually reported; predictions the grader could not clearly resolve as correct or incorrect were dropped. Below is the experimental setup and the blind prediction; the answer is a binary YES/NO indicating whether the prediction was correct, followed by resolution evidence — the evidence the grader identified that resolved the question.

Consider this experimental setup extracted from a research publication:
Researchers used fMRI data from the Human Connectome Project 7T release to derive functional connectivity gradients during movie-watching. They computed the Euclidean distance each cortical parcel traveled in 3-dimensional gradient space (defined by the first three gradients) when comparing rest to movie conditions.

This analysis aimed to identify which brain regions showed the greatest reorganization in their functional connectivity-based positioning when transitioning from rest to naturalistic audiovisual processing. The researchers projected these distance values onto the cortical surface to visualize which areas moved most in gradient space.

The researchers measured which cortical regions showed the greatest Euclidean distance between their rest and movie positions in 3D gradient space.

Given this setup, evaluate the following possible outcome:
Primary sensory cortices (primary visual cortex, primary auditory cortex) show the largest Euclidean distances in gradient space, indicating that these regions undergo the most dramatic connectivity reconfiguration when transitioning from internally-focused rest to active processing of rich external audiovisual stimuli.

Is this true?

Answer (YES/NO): NO